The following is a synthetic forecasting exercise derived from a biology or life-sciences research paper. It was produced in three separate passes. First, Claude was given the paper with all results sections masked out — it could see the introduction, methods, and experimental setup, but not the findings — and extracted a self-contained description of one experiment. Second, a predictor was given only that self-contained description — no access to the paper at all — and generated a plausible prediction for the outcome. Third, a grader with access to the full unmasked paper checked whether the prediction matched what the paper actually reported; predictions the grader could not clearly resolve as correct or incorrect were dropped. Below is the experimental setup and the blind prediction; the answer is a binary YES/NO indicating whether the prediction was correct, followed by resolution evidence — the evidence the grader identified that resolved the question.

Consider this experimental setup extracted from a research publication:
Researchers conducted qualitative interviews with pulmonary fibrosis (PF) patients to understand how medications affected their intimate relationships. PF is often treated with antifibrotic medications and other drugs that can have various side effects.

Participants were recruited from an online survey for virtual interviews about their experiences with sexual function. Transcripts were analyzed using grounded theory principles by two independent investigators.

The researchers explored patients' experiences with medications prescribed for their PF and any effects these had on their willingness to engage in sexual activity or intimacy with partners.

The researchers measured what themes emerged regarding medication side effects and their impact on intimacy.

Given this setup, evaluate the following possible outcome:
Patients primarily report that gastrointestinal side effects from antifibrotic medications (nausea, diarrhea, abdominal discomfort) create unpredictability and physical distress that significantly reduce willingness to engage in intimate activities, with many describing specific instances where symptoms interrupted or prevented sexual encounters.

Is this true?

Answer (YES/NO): NO